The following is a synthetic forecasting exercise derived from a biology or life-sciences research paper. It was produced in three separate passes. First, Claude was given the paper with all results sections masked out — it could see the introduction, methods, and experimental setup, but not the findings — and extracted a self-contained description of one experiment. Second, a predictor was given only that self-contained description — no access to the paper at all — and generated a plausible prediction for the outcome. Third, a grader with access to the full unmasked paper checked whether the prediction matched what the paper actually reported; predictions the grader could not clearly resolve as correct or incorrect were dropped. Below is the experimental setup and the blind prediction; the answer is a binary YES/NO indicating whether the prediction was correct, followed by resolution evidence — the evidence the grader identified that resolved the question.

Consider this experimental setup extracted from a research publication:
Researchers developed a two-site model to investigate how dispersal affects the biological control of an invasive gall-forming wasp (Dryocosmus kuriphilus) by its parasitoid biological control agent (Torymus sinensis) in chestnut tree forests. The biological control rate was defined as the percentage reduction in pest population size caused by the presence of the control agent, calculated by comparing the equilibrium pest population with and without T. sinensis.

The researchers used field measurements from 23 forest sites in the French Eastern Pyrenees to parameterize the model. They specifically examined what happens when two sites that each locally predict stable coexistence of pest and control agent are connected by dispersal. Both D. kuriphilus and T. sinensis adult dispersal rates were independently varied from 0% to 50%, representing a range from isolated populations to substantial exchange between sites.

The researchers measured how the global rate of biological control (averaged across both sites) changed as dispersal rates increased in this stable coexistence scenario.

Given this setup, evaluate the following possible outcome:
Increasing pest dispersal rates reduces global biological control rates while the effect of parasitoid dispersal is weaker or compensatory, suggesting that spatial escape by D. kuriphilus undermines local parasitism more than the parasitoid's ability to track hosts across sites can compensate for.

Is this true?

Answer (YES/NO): NO